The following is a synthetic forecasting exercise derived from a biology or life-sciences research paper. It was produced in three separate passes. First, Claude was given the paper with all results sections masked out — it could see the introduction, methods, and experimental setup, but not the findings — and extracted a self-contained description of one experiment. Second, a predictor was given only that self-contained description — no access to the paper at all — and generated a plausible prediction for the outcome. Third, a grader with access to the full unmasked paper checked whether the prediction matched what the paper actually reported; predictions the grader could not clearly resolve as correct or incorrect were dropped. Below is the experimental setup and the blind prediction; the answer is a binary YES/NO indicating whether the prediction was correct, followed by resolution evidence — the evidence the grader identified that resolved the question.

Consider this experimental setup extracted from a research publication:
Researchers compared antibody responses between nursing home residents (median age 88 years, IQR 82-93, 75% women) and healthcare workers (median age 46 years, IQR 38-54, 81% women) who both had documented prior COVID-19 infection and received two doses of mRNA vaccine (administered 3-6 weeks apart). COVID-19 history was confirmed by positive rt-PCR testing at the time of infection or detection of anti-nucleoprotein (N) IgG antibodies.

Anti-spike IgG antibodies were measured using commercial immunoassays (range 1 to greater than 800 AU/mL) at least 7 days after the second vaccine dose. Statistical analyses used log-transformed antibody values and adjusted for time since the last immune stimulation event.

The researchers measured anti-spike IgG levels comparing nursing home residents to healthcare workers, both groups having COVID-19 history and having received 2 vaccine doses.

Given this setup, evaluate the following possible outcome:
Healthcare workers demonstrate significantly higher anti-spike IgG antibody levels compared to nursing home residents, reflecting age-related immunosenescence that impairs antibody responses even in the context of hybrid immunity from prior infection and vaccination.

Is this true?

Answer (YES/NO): NO